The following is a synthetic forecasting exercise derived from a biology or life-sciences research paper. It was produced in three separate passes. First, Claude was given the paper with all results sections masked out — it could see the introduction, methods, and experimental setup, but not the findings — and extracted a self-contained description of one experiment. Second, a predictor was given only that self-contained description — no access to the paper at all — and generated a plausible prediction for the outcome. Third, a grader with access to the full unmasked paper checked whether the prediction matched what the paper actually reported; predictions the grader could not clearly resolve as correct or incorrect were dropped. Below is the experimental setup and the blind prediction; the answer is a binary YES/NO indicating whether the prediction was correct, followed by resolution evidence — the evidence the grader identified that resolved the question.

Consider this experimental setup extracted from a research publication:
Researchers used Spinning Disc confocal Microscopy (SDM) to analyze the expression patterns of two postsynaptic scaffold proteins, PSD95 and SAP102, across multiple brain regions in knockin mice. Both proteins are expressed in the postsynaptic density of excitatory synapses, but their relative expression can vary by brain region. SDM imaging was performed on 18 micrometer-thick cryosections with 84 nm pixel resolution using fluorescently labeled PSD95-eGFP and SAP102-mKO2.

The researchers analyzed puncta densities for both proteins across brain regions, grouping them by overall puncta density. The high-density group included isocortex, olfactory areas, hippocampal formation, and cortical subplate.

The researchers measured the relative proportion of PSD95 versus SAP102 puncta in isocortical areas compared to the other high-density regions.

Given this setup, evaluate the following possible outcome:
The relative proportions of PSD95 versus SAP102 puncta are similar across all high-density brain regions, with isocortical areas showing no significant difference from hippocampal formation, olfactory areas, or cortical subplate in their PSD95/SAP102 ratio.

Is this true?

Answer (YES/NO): NO